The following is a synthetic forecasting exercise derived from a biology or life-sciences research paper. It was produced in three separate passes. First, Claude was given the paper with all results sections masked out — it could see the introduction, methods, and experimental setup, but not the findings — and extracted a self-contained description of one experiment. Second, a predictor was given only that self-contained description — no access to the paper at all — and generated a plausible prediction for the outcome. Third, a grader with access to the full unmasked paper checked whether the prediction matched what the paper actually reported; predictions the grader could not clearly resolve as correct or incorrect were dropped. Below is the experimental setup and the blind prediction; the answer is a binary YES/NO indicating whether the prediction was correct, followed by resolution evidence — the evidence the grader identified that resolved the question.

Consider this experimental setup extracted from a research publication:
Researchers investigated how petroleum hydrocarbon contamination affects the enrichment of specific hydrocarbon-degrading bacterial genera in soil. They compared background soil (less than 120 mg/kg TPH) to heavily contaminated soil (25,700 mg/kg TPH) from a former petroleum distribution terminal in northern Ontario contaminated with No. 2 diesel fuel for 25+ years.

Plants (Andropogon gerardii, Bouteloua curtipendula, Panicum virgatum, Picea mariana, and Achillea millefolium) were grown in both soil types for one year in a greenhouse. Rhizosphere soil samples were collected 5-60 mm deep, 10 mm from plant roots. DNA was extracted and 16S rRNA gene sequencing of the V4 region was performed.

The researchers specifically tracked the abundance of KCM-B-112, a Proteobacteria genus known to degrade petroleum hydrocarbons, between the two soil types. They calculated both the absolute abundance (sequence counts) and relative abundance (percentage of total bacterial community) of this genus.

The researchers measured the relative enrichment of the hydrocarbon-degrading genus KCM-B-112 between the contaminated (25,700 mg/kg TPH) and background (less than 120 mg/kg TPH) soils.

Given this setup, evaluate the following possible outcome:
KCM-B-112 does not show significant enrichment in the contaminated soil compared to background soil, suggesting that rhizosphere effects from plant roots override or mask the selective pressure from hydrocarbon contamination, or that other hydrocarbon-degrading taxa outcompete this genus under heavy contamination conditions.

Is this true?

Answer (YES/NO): NO